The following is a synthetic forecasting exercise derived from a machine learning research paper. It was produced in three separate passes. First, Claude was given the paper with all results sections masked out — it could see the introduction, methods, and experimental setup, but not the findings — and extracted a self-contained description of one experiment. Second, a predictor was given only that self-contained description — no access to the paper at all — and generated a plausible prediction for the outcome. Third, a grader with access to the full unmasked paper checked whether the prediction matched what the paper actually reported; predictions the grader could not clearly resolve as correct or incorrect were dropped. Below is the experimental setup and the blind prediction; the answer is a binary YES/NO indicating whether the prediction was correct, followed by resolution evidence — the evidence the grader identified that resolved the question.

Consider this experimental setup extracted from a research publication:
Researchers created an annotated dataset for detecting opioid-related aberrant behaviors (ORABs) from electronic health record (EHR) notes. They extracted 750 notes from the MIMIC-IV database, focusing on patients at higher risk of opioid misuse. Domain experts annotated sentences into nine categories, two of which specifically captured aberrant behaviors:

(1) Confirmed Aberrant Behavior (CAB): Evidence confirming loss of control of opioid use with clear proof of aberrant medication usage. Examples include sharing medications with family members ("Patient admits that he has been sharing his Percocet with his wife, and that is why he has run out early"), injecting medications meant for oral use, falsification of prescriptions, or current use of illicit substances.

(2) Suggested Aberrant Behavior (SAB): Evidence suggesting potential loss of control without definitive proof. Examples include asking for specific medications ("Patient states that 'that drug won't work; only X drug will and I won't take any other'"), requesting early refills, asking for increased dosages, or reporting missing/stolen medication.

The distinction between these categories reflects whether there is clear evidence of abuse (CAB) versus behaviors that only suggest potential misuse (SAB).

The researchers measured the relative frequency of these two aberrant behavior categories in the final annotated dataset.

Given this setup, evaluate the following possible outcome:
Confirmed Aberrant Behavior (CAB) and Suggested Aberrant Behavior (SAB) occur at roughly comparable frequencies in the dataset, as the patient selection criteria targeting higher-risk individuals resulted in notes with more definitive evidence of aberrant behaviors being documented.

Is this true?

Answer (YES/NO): NO